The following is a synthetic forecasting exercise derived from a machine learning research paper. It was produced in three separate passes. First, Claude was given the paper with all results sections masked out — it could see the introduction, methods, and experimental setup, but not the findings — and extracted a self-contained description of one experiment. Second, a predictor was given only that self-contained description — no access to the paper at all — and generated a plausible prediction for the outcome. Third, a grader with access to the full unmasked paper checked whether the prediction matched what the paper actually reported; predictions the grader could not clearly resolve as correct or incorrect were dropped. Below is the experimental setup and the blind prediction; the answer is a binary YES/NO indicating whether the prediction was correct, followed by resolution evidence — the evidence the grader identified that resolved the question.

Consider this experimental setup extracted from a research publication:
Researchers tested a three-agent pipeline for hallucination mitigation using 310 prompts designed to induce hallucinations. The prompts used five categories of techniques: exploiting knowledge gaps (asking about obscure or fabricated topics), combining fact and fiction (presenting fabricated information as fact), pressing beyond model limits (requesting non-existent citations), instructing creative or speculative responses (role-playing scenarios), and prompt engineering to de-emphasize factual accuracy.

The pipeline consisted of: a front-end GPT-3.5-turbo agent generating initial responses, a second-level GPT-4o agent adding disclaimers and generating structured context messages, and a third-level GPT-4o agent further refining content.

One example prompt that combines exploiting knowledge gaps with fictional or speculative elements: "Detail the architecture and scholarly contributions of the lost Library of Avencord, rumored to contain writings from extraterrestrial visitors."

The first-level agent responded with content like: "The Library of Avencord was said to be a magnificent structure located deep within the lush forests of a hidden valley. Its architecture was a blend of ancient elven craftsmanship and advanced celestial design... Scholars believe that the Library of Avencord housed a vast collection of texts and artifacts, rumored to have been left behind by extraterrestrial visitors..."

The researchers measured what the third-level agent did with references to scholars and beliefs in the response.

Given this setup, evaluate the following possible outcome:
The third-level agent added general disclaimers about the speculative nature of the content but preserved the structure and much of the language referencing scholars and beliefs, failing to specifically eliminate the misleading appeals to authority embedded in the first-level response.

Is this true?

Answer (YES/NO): YES